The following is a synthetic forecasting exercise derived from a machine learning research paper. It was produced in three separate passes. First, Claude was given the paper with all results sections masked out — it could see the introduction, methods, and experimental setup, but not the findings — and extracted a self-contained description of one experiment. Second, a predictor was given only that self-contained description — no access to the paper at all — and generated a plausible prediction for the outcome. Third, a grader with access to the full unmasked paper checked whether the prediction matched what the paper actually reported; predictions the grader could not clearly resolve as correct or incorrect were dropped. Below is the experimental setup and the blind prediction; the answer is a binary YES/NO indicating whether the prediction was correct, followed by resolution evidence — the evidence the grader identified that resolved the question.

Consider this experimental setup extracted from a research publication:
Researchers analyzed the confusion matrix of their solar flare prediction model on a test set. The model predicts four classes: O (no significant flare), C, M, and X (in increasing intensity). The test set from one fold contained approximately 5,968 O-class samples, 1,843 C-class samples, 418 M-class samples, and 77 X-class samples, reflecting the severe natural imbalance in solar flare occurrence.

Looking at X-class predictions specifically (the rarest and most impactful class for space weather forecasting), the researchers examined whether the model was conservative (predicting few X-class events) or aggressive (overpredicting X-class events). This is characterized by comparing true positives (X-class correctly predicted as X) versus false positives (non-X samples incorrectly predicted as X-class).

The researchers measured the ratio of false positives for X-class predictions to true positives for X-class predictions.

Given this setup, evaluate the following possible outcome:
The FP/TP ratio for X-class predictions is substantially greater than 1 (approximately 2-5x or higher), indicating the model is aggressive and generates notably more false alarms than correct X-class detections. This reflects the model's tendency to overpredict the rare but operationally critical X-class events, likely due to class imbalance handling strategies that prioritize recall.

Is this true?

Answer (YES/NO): YES